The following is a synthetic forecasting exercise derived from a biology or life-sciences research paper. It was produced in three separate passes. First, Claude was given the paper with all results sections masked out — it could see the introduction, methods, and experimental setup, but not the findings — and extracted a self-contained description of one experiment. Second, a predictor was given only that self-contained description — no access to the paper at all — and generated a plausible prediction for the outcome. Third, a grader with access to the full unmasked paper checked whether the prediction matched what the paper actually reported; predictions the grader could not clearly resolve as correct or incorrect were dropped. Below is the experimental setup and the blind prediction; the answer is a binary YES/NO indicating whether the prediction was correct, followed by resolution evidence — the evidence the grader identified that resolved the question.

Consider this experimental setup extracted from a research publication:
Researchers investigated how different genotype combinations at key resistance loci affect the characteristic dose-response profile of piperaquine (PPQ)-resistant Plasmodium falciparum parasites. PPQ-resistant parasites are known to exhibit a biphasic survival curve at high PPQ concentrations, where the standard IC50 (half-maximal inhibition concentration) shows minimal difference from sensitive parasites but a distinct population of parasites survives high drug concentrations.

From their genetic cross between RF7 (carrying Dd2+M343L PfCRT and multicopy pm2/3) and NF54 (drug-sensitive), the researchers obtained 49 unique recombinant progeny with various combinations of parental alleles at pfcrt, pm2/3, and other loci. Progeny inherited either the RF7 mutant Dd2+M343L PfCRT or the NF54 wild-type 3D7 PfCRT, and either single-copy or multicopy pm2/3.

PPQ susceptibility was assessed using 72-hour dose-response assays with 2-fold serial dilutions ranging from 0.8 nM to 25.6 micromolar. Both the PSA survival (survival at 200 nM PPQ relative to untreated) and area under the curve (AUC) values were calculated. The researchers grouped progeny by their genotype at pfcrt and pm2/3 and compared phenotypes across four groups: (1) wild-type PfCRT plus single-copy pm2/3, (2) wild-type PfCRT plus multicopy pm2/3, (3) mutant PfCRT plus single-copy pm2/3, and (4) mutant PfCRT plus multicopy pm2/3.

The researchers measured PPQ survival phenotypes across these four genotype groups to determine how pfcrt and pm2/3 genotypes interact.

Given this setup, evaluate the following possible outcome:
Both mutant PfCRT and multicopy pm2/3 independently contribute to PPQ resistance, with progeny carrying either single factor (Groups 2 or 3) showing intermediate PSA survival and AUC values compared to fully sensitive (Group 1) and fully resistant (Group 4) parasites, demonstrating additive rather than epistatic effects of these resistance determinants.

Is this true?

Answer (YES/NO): NO